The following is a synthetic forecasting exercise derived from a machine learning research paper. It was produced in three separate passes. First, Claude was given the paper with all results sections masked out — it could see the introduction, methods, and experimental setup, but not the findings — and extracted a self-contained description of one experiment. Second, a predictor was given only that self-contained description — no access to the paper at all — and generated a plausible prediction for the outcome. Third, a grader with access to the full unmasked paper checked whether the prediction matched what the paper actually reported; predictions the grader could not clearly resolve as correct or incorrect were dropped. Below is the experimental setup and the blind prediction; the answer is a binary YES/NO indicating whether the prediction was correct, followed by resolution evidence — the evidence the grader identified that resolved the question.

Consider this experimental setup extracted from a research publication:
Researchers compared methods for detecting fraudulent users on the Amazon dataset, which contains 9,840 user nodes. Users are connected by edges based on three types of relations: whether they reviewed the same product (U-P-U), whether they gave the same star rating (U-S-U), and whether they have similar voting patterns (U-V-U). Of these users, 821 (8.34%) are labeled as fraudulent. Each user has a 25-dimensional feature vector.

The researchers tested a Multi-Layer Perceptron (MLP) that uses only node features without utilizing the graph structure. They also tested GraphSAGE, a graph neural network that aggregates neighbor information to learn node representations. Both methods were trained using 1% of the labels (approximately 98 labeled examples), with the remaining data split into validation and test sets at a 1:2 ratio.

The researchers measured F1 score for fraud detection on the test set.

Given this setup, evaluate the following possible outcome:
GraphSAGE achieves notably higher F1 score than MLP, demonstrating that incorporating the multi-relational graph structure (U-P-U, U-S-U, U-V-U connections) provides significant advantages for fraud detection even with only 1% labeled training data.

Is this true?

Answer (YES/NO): NO